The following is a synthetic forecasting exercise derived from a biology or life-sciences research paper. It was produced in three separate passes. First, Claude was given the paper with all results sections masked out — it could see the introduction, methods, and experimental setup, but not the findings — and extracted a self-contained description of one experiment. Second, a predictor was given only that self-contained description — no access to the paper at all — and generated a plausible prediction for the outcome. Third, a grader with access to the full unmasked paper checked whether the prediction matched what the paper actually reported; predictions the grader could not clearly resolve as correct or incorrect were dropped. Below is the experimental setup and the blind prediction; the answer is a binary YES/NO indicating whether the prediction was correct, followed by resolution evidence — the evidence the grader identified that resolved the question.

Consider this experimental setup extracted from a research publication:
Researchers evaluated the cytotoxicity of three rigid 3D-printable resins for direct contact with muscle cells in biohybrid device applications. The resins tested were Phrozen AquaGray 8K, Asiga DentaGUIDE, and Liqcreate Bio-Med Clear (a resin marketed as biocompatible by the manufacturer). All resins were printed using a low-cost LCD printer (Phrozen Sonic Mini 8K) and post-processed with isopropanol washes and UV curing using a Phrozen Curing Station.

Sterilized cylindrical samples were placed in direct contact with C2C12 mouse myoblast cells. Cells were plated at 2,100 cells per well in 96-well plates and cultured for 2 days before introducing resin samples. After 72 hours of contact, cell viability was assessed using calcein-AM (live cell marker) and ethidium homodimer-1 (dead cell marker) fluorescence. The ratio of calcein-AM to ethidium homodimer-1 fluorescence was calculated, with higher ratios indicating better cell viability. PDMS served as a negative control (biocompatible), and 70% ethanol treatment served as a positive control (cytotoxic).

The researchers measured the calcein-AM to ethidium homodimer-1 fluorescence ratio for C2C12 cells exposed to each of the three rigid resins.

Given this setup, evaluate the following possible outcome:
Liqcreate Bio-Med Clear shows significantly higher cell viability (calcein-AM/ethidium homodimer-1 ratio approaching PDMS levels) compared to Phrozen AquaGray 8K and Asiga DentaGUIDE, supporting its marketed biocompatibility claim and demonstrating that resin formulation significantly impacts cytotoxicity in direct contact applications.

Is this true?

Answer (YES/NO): NO